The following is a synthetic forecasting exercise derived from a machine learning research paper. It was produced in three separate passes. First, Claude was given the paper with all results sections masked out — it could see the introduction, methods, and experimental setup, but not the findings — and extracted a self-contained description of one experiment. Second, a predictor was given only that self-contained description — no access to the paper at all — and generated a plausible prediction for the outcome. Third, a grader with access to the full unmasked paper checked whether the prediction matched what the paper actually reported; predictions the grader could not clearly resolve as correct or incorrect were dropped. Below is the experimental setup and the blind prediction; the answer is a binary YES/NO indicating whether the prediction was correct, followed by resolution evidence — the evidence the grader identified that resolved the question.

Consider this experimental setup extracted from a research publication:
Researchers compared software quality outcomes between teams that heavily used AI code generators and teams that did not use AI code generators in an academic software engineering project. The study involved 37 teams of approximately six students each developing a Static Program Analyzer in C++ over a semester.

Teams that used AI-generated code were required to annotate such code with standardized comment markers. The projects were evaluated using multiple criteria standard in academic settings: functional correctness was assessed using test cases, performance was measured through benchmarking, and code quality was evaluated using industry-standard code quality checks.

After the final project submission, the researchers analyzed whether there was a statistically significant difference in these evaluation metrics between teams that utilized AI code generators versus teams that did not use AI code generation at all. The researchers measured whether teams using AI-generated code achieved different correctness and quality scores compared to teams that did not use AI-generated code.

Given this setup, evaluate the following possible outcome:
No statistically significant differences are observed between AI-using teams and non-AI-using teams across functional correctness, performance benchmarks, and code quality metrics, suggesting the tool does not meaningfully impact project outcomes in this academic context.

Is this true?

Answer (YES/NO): YES